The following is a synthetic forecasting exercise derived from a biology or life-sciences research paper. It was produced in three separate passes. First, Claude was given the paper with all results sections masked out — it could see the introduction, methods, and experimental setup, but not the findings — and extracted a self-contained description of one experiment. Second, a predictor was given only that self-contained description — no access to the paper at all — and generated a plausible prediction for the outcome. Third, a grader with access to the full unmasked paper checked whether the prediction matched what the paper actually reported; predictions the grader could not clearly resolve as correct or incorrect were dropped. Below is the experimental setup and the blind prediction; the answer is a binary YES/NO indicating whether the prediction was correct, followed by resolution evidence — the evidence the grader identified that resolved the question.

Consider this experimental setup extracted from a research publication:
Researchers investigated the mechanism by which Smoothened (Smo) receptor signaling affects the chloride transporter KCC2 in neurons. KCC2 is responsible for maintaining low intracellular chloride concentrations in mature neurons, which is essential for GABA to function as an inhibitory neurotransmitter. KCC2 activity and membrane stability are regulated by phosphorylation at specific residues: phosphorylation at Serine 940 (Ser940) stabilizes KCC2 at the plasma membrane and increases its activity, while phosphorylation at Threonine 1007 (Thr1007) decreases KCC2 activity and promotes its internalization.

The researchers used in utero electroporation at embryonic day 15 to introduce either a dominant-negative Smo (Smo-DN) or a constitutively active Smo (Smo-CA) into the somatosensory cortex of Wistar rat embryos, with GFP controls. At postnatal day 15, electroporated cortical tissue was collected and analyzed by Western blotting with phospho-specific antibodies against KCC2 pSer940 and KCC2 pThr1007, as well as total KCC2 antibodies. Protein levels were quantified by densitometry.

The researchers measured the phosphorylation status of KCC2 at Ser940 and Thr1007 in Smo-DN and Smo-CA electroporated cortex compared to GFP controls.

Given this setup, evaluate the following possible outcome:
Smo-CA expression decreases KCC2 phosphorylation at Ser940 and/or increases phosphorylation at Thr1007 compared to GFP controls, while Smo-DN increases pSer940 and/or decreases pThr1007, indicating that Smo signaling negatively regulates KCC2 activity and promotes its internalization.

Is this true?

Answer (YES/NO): NO